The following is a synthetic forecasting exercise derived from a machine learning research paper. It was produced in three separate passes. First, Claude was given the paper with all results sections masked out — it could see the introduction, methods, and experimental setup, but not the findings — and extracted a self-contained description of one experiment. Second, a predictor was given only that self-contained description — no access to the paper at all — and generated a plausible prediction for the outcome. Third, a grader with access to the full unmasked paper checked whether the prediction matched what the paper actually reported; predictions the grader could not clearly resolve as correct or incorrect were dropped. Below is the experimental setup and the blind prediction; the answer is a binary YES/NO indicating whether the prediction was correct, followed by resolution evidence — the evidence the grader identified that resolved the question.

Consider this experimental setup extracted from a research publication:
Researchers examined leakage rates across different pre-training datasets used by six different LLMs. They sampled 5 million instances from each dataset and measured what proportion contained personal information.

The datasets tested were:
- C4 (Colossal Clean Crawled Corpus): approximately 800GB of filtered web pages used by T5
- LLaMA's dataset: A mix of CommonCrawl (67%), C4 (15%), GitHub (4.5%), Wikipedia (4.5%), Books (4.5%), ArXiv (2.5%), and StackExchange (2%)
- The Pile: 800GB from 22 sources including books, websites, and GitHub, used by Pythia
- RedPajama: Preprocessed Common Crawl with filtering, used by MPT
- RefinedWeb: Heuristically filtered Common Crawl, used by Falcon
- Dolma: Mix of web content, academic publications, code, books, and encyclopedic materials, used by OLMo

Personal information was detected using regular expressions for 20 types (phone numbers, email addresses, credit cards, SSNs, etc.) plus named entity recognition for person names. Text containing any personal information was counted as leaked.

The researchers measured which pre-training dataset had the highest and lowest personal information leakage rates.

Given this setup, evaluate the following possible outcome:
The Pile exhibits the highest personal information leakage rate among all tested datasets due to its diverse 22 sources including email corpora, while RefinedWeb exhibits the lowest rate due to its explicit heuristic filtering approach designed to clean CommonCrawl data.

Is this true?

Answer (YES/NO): NO